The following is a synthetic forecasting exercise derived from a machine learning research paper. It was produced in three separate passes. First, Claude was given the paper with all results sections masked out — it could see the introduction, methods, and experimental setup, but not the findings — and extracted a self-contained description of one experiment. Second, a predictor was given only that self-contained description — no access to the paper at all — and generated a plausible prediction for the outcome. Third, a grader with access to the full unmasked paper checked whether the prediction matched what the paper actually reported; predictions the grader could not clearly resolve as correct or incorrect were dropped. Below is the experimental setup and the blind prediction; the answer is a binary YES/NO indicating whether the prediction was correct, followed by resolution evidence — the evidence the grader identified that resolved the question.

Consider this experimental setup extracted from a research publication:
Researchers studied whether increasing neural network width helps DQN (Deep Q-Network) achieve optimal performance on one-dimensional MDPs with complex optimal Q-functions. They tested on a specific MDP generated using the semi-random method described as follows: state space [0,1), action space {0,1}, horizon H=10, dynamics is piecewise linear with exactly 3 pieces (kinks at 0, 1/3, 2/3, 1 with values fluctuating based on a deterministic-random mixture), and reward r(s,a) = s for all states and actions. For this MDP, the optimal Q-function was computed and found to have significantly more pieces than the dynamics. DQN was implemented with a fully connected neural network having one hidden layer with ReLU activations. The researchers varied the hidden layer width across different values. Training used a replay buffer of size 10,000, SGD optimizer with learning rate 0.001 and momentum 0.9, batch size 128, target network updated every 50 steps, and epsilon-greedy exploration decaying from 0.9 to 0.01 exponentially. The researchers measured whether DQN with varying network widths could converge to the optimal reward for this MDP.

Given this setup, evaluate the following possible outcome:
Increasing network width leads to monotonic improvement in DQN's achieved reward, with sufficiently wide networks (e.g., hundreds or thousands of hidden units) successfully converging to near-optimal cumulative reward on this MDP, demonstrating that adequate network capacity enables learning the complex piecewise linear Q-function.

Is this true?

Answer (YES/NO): NO